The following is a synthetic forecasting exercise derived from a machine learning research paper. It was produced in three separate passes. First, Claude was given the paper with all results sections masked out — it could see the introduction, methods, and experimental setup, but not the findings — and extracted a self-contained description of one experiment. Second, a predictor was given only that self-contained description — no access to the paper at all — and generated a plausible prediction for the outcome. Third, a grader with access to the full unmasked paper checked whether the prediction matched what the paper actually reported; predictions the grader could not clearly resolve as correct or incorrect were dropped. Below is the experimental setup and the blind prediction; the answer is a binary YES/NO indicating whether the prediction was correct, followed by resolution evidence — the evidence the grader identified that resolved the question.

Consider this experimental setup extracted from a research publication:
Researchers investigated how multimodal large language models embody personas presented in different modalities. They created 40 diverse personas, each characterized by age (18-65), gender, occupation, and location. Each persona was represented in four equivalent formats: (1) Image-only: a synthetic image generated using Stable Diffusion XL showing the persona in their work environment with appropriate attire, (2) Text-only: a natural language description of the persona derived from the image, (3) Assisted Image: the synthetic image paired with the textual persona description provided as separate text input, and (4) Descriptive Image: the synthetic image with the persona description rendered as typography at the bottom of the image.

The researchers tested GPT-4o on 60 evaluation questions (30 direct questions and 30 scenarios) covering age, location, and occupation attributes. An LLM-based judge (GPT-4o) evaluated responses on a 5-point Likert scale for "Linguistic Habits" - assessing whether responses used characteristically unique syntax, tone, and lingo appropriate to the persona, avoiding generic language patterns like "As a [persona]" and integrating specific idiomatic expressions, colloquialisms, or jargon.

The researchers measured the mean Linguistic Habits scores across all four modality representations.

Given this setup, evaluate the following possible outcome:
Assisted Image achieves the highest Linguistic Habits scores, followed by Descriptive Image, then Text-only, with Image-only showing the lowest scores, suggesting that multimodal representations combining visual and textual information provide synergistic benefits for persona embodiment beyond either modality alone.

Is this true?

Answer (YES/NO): NO